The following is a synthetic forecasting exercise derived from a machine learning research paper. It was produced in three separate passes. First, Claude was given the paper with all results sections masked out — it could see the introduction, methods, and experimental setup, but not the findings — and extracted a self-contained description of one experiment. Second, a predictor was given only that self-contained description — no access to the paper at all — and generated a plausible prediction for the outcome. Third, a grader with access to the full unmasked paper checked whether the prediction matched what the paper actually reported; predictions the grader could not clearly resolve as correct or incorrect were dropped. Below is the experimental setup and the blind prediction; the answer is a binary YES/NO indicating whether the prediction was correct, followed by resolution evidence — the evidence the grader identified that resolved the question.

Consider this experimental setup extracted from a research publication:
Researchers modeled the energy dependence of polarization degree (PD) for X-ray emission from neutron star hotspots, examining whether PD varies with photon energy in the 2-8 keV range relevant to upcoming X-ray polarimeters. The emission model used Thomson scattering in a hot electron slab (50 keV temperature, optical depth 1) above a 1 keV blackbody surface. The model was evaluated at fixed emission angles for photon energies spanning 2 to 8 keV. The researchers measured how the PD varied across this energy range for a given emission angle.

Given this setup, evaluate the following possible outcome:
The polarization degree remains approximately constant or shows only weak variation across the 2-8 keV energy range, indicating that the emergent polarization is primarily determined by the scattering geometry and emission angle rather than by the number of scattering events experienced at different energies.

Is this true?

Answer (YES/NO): YES